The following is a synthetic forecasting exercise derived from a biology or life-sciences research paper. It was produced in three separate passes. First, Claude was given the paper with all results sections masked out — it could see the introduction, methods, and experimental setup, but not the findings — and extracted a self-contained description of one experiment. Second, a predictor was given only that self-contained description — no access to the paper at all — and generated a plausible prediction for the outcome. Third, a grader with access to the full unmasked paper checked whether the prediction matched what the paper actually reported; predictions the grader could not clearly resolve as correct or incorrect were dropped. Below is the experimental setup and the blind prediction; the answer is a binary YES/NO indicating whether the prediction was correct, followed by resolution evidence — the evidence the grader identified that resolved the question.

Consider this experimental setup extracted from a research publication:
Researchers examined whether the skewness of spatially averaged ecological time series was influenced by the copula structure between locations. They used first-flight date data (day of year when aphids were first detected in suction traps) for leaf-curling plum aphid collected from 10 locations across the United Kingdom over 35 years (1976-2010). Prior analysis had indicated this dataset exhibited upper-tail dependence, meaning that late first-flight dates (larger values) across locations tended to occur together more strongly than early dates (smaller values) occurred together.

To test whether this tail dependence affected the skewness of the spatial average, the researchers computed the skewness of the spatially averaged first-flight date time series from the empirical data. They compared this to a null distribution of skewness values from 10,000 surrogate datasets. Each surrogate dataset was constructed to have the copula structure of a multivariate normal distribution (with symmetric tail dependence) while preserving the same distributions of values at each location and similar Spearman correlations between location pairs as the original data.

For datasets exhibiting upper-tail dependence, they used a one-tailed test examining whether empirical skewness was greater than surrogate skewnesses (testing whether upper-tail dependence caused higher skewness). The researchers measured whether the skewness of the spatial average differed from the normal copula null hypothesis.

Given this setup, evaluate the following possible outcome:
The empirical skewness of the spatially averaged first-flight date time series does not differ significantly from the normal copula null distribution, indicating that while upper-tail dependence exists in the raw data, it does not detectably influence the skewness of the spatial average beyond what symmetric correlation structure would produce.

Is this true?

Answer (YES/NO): NO